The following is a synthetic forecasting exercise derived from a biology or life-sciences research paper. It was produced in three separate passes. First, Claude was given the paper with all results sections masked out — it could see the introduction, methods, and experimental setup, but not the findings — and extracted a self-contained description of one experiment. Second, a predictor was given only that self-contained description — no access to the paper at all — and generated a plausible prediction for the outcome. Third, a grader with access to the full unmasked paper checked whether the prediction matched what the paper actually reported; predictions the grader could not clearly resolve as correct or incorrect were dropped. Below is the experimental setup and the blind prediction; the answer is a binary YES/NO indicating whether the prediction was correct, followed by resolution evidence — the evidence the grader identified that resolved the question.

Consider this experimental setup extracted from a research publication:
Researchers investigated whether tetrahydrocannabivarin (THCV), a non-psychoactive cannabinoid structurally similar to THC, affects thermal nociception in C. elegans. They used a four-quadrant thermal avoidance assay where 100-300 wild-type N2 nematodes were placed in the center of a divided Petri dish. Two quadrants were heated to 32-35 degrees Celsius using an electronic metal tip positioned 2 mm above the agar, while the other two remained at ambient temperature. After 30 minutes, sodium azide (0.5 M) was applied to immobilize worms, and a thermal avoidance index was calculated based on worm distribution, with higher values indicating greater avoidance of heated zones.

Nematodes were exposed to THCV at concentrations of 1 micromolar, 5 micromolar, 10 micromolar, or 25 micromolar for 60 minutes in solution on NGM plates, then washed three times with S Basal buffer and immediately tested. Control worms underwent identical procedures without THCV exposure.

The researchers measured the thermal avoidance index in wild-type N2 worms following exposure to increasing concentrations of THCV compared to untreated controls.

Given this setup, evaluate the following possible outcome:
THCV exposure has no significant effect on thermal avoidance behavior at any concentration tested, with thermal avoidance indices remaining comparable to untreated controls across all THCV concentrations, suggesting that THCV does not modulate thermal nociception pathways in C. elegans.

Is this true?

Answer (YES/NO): NO